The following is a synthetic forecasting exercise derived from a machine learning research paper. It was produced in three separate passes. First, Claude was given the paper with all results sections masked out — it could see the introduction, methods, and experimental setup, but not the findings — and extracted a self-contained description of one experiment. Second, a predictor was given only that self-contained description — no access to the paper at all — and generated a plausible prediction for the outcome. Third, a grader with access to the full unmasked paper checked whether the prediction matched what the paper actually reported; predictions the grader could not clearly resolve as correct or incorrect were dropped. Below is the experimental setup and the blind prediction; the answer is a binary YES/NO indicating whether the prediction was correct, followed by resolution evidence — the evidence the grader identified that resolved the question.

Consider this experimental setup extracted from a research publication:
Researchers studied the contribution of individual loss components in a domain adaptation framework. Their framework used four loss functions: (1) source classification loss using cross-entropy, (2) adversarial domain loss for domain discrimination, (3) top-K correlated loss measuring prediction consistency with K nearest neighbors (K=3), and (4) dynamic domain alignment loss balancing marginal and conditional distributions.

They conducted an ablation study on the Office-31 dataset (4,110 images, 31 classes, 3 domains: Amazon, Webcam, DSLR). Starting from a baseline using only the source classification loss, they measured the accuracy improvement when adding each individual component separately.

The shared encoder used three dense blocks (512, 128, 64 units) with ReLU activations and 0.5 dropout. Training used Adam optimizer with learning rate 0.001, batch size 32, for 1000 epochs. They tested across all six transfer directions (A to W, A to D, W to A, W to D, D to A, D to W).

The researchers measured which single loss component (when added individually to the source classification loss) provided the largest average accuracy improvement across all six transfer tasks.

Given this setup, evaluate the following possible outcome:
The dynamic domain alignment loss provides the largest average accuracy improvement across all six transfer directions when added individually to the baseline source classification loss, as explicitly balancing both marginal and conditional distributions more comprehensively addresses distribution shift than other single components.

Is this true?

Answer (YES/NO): NO